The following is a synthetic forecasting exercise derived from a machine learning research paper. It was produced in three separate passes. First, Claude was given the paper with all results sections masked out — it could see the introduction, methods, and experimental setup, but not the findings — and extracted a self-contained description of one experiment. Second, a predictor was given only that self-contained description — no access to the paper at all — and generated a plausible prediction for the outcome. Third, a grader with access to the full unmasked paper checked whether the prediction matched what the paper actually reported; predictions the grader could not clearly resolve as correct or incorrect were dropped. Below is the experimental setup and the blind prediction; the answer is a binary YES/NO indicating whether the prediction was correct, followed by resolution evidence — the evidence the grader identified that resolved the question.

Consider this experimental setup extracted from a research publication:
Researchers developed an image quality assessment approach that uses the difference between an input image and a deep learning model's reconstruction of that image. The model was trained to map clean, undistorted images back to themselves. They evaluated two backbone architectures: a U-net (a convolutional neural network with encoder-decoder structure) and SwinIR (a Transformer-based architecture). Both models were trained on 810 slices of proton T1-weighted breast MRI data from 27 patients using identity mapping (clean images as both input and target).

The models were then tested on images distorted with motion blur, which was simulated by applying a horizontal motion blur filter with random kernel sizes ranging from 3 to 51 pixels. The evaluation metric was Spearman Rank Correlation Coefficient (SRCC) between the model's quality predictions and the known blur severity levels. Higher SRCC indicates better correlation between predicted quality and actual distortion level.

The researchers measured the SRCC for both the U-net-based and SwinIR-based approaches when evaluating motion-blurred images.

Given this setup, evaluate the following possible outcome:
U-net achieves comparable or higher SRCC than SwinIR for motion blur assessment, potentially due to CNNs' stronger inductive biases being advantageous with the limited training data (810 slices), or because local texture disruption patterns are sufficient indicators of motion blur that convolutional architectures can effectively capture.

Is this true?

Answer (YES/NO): NO